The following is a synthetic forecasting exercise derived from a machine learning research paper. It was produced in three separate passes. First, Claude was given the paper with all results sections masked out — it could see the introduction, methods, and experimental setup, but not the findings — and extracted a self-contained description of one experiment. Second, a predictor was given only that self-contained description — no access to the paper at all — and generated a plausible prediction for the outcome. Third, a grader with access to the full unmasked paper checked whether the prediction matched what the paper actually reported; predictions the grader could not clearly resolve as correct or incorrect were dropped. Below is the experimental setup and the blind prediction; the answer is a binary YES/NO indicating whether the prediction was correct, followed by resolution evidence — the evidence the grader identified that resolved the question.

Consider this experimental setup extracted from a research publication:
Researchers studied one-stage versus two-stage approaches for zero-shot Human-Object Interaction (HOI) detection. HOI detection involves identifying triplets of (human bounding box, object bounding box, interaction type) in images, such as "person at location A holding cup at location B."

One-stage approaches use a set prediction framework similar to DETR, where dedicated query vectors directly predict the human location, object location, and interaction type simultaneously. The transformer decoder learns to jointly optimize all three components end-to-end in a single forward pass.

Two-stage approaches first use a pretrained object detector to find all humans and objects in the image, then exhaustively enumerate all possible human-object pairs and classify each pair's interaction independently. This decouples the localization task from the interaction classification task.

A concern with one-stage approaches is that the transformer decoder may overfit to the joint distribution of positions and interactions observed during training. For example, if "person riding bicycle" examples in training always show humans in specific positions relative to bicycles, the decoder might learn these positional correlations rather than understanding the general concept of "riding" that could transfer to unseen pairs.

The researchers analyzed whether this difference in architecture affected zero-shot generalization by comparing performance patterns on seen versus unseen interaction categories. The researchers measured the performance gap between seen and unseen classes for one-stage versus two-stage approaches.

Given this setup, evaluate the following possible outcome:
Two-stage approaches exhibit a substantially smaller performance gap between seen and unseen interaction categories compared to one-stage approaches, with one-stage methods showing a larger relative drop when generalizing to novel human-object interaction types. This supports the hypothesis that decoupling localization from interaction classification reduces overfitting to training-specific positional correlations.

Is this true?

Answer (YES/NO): YES